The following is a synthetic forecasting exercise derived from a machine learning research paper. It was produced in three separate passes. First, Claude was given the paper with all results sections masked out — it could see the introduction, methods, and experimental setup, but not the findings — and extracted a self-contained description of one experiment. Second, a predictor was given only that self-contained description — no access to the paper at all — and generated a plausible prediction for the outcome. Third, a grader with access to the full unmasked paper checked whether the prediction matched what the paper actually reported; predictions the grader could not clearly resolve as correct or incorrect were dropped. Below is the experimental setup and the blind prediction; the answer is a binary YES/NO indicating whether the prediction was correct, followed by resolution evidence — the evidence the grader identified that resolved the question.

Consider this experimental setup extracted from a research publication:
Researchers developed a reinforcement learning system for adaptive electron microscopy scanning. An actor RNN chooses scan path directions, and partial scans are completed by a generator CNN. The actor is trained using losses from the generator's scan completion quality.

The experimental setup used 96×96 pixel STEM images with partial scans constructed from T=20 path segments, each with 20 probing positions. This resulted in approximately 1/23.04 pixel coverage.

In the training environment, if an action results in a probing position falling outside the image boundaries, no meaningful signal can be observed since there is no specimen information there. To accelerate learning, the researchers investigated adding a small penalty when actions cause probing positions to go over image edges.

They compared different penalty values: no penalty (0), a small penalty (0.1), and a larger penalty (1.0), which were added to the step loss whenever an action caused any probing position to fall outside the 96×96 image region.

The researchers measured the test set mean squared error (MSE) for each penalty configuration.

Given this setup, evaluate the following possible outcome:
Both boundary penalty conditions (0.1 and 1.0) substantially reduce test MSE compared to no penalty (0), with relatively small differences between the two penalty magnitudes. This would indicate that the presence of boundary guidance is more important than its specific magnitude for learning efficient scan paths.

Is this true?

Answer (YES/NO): NO